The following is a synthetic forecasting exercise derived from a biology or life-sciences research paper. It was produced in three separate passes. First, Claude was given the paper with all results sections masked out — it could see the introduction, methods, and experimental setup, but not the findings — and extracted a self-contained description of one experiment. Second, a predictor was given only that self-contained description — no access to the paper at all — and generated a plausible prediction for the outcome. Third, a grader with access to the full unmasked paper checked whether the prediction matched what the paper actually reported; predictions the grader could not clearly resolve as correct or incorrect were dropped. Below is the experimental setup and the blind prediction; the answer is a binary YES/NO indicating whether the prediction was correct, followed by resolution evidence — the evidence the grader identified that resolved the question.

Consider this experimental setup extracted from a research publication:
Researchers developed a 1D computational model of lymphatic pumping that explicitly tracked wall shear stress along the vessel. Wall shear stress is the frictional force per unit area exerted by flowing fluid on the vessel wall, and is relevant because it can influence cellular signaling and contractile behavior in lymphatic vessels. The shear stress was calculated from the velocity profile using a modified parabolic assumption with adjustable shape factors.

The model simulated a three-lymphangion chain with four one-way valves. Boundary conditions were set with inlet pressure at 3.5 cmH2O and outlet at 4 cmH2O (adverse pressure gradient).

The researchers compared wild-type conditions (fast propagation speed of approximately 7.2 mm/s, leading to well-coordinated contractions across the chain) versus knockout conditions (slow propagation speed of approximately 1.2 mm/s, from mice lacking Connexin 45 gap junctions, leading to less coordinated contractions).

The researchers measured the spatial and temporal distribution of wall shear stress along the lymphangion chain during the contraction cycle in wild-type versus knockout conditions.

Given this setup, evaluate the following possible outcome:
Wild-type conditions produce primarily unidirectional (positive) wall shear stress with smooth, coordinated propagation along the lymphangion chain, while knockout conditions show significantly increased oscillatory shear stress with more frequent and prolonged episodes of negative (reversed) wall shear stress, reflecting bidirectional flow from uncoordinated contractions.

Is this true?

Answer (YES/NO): NO